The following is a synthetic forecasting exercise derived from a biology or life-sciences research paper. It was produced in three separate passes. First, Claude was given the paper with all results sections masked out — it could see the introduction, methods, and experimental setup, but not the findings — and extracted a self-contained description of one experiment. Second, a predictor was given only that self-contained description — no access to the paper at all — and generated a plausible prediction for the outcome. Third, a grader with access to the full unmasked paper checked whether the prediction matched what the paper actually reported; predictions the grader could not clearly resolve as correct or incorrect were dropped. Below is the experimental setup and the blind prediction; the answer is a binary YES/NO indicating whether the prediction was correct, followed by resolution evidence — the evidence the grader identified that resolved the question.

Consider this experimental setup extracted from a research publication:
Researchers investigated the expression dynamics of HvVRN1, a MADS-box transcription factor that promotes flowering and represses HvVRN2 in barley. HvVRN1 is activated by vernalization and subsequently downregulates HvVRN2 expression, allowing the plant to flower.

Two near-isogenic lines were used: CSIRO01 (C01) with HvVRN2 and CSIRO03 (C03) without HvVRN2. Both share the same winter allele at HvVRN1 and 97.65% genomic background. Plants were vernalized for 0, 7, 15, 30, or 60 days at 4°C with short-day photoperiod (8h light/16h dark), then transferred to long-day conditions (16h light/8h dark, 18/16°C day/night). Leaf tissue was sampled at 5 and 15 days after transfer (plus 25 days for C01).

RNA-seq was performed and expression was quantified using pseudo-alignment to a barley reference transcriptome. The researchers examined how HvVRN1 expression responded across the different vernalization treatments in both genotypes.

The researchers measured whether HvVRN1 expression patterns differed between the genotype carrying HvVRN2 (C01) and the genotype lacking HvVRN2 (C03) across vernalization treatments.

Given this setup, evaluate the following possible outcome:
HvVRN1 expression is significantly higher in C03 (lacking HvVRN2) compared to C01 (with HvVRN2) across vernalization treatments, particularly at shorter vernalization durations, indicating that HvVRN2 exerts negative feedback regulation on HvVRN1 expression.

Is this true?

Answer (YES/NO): NO